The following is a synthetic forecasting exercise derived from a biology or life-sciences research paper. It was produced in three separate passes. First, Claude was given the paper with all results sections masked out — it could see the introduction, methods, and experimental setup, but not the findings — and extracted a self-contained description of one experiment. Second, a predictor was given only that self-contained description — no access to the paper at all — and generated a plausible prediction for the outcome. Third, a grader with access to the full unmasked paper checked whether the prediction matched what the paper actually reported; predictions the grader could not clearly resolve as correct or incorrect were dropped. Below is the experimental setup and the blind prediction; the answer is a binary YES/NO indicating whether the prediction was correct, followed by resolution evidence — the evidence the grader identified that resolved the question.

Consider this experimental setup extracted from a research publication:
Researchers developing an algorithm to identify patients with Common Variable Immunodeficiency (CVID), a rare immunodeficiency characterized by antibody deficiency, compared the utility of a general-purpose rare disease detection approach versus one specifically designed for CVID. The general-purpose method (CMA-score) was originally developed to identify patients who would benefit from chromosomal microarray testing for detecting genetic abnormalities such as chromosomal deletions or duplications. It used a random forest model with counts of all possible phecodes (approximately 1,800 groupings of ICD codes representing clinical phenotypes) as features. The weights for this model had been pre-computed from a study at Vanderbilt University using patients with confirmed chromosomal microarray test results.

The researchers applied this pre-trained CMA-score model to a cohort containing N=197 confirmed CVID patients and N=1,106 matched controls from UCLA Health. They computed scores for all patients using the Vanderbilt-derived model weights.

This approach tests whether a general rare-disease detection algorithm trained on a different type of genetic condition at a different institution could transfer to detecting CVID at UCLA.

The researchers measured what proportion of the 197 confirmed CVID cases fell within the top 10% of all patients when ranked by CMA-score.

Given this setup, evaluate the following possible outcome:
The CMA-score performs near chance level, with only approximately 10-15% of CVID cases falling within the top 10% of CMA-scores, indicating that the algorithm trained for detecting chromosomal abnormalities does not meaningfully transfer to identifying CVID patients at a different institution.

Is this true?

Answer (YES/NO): NO